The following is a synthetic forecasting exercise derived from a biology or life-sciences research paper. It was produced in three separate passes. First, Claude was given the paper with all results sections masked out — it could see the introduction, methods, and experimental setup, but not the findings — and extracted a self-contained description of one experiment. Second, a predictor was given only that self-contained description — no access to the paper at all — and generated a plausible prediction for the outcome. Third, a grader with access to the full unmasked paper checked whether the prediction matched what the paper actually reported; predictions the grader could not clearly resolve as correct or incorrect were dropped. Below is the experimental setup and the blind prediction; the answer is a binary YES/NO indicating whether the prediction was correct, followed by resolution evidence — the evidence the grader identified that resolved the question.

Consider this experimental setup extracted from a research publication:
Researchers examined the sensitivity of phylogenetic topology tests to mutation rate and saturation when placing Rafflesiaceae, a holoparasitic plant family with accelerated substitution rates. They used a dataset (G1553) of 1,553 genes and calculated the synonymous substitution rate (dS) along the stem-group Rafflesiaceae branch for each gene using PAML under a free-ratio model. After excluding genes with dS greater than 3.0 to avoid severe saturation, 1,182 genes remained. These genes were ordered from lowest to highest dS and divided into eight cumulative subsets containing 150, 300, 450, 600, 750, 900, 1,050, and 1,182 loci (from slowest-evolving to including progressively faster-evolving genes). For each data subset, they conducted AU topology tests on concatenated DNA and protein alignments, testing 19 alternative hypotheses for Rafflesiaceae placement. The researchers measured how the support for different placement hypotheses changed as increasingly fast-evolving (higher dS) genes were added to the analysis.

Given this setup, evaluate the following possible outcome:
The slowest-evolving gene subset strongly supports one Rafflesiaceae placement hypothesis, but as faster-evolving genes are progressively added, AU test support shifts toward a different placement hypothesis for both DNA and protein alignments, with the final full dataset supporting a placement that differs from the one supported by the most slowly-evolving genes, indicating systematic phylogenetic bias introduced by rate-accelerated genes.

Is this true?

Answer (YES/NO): YES